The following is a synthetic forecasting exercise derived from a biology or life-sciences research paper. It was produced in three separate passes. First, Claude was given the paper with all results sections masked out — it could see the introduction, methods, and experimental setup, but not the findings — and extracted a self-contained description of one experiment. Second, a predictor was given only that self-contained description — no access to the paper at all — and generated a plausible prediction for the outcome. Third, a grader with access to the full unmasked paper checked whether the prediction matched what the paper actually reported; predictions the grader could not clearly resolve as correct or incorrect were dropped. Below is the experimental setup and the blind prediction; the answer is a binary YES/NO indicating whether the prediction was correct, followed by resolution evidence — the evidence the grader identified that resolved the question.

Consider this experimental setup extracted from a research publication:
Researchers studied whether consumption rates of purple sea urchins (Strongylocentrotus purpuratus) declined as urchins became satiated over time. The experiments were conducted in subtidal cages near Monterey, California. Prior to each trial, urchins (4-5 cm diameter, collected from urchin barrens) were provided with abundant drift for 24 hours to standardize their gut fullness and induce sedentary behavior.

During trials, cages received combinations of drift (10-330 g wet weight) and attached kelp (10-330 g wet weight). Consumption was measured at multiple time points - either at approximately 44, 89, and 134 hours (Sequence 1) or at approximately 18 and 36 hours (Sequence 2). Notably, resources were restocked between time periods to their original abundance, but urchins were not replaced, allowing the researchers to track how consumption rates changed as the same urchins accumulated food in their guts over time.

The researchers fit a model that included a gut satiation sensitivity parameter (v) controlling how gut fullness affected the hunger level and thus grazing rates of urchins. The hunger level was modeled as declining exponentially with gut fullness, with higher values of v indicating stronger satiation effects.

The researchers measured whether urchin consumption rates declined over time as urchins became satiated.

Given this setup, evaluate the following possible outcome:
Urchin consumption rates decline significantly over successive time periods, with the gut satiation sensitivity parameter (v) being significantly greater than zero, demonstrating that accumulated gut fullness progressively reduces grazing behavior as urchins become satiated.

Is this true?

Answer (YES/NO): YES